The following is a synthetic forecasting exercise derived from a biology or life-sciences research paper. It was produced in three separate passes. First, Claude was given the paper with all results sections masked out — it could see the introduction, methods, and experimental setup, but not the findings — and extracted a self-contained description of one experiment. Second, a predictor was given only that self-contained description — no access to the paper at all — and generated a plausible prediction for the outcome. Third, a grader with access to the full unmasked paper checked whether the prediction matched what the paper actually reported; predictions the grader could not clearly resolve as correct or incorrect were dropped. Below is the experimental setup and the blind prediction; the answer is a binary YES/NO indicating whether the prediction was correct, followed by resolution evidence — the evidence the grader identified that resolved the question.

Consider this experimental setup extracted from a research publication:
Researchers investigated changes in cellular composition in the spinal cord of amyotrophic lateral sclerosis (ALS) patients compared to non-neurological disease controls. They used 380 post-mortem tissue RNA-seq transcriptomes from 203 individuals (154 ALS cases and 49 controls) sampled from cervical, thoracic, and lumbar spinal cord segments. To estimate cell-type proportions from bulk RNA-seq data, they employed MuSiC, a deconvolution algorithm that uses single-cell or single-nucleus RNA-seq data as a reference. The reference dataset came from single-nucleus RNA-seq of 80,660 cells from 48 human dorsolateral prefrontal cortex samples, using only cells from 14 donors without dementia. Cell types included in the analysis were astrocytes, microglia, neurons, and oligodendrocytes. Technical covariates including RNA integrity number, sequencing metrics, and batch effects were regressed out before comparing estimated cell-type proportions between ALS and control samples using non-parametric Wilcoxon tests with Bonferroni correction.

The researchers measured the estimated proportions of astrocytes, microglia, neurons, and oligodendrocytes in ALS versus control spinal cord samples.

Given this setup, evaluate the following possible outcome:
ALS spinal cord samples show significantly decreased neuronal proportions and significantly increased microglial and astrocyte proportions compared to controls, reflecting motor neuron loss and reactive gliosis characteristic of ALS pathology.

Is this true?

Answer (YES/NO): NO